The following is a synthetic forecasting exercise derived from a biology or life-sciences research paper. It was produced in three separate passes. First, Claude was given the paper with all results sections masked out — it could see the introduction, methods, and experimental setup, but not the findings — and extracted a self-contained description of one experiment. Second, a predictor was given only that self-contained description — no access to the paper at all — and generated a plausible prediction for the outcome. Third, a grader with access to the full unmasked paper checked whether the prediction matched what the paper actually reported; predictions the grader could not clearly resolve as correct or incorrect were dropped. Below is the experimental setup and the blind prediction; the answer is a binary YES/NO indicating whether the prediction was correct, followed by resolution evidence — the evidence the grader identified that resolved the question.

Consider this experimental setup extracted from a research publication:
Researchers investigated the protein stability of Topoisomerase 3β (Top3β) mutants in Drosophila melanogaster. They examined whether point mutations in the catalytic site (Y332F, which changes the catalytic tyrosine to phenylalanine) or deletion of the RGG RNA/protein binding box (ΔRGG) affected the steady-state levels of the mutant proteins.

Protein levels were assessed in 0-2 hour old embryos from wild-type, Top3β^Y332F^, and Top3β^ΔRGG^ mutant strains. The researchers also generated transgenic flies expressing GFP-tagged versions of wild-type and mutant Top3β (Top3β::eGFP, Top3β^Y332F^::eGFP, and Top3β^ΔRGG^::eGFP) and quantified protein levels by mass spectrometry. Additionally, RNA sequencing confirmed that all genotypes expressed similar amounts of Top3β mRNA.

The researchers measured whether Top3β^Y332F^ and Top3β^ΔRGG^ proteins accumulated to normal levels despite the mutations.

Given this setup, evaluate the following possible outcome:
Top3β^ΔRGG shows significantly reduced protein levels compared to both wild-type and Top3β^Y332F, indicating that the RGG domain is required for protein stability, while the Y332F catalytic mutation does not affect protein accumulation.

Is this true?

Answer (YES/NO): NO